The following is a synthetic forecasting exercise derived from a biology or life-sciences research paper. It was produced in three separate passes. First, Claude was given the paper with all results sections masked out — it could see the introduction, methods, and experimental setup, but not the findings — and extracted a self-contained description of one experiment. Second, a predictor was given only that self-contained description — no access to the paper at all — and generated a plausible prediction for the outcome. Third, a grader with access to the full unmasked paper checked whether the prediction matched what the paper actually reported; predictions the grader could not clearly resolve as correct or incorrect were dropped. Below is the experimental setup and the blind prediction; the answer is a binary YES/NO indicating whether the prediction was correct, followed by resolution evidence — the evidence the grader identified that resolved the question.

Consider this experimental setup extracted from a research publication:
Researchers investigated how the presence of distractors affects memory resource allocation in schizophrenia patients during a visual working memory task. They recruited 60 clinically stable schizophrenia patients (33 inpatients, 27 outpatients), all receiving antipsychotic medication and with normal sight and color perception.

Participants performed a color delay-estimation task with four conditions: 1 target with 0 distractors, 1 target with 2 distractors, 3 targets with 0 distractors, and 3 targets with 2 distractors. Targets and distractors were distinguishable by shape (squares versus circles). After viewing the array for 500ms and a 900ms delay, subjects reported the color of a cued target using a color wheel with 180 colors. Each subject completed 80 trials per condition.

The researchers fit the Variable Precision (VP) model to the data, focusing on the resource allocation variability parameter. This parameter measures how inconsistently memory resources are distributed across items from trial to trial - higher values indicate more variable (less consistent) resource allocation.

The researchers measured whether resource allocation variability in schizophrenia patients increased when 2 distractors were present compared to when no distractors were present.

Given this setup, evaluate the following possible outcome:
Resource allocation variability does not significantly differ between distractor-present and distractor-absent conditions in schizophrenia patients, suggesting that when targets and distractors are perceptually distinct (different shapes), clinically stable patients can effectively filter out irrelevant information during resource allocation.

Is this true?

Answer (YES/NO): YES